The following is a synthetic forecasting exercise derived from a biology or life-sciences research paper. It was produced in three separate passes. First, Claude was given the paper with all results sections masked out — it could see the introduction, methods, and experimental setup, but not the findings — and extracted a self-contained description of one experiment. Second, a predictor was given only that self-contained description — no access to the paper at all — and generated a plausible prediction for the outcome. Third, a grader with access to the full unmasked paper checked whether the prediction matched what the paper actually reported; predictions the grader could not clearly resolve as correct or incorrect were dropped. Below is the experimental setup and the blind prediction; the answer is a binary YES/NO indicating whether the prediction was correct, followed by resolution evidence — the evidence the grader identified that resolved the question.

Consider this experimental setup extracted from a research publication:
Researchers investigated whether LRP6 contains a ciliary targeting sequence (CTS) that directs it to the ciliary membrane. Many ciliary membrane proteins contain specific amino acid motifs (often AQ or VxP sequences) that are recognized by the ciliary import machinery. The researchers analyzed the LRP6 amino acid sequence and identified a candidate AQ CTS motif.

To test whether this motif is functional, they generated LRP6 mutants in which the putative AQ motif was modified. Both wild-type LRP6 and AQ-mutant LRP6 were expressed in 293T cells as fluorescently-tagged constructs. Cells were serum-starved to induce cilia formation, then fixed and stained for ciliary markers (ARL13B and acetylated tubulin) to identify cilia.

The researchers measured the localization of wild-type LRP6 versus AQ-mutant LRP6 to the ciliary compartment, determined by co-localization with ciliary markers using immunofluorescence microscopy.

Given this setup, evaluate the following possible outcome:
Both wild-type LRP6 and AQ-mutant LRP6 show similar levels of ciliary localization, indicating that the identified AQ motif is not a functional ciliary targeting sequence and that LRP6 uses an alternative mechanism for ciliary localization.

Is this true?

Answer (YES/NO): NO